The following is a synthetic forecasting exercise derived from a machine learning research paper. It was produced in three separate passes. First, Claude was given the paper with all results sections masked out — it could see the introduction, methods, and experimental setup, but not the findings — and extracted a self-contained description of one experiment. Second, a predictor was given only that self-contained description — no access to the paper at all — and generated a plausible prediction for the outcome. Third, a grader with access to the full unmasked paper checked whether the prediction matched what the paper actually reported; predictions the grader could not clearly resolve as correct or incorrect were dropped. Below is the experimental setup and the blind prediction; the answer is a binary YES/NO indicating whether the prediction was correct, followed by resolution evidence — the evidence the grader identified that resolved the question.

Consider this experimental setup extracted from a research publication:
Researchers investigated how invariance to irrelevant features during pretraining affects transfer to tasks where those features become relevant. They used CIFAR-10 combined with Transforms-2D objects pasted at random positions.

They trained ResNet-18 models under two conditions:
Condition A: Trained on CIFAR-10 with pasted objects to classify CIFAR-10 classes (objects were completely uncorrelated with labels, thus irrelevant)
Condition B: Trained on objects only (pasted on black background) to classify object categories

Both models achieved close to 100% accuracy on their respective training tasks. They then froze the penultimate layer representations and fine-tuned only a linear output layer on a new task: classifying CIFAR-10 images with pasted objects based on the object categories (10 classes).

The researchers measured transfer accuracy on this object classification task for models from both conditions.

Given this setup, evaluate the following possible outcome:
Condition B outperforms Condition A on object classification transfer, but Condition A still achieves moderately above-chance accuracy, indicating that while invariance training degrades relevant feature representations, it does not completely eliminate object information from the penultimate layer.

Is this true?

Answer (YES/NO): NO